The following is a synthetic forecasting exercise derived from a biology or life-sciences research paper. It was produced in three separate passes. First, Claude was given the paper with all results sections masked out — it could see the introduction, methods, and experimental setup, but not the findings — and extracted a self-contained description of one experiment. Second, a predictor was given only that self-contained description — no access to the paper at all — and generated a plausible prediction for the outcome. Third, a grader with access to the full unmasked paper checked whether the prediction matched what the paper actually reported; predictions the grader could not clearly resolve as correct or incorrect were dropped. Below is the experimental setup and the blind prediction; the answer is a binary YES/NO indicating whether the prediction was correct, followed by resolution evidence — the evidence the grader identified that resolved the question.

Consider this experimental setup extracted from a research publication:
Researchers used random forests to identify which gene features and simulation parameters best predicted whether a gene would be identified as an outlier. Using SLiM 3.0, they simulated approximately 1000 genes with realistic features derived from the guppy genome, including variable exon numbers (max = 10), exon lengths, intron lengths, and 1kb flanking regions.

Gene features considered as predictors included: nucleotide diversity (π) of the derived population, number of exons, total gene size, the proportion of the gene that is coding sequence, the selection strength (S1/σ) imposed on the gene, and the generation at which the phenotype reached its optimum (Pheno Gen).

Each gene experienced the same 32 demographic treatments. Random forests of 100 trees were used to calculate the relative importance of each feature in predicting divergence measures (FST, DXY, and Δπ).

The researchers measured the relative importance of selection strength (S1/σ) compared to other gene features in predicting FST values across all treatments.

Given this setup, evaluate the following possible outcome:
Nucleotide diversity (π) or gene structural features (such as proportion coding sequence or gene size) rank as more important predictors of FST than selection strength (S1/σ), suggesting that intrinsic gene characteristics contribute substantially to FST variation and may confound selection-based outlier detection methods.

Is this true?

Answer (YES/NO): NO